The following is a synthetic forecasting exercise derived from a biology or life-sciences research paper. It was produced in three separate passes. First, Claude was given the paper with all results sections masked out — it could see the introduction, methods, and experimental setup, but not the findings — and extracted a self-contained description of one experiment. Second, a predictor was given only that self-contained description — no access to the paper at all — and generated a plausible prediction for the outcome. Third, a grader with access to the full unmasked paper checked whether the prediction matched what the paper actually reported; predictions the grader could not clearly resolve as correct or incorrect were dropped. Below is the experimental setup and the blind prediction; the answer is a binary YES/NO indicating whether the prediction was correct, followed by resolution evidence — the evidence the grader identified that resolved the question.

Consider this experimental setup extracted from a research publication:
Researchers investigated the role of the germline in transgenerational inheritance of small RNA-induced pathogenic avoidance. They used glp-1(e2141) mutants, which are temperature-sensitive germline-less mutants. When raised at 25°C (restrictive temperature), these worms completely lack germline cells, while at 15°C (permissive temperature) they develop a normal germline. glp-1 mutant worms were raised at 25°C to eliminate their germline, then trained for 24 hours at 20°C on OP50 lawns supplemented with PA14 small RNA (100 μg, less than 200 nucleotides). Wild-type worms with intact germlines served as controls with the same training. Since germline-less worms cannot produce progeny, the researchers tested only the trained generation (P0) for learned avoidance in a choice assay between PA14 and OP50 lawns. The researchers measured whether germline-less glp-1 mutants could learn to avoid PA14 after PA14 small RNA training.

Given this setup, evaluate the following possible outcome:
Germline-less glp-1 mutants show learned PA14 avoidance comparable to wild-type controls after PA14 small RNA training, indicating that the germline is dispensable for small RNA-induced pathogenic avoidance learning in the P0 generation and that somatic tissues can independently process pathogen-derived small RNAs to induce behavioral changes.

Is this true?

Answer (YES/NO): NO